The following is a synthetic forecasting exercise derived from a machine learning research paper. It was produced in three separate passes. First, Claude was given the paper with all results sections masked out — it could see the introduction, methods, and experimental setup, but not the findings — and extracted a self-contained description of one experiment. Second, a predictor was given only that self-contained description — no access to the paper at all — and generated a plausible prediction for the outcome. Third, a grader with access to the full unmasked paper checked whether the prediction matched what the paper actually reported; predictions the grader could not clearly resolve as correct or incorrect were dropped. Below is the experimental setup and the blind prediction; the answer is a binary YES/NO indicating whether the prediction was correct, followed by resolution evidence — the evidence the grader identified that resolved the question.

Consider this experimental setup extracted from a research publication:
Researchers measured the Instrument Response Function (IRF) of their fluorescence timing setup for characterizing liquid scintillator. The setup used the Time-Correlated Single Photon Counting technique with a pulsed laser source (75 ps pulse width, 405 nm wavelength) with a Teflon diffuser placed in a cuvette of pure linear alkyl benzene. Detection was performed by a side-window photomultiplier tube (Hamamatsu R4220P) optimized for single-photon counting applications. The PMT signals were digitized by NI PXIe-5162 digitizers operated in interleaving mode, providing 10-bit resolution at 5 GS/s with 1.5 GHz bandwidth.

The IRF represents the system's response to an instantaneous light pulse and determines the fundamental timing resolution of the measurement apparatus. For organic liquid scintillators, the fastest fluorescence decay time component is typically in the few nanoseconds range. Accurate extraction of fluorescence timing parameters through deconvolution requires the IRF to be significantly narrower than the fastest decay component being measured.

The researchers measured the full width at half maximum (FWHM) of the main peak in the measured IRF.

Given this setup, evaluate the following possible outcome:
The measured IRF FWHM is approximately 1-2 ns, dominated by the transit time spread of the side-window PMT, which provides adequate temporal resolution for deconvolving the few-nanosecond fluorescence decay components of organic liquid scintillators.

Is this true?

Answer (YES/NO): NO